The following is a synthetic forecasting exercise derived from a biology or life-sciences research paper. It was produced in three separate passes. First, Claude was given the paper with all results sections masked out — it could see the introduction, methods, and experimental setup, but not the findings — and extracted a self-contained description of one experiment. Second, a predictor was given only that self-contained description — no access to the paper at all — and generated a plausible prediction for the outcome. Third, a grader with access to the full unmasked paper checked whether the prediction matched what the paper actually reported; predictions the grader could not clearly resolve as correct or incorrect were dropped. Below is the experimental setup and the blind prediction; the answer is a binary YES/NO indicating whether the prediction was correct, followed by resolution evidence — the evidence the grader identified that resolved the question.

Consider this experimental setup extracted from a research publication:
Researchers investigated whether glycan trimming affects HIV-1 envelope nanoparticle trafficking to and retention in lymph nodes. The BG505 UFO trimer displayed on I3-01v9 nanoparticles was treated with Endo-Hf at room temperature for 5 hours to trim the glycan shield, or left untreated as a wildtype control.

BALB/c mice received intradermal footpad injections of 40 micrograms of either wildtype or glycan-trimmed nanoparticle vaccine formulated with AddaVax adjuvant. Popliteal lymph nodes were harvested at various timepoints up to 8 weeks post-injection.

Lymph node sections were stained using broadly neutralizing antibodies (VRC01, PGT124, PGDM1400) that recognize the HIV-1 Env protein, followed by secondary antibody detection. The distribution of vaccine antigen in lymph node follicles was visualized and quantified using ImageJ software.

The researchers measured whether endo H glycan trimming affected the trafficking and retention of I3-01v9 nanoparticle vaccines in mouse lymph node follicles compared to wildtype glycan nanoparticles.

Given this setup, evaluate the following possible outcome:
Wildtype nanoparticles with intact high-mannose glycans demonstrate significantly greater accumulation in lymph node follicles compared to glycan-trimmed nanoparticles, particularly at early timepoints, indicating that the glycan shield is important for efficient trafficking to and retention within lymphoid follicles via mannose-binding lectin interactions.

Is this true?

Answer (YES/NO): NO